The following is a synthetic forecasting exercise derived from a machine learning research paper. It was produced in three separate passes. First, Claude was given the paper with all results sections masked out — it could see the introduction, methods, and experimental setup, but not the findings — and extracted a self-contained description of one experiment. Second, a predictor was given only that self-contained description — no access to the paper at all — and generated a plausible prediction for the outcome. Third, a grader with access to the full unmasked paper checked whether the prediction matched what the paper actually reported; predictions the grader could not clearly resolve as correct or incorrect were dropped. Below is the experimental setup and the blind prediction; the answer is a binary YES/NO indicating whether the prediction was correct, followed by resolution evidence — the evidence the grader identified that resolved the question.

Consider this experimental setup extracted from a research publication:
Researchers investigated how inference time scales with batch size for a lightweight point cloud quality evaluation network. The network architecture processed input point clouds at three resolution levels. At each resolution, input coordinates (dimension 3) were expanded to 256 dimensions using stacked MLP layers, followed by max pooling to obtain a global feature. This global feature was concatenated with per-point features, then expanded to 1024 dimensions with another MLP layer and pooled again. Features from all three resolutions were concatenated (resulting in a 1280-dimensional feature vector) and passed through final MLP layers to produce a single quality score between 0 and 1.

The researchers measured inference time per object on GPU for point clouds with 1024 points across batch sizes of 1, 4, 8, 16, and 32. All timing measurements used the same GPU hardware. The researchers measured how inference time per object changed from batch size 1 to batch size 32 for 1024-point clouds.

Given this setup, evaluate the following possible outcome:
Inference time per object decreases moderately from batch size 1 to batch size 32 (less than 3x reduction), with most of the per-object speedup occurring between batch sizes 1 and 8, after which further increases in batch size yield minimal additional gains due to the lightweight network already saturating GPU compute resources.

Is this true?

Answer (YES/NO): NO